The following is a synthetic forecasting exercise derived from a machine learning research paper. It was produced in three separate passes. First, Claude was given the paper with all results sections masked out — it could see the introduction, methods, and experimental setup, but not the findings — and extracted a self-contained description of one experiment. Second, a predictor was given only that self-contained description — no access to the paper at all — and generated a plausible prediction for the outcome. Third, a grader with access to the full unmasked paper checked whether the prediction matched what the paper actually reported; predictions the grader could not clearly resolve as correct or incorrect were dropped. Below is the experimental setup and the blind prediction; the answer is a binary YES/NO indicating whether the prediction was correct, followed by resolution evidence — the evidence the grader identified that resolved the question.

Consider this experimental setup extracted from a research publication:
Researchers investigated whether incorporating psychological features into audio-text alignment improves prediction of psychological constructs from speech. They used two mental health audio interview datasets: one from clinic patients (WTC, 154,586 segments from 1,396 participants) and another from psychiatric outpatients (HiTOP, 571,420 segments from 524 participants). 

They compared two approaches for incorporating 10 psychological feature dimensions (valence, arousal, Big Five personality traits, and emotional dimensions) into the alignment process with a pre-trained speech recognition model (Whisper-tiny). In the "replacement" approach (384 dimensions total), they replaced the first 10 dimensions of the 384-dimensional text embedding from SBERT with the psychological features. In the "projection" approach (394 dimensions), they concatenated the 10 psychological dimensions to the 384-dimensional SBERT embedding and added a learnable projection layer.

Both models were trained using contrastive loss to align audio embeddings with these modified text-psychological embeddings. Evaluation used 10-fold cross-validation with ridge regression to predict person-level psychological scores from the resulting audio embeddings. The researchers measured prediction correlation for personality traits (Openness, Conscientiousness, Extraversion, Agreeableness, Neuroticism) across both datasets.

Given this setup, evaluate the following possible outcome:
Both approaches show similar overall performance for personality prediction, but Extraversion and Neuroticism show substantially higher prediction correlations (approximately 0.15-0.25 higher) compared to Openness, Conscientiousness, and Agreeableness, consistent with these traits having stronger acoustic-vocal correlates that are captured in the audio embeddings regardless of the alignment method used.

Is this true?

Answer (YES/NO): NO